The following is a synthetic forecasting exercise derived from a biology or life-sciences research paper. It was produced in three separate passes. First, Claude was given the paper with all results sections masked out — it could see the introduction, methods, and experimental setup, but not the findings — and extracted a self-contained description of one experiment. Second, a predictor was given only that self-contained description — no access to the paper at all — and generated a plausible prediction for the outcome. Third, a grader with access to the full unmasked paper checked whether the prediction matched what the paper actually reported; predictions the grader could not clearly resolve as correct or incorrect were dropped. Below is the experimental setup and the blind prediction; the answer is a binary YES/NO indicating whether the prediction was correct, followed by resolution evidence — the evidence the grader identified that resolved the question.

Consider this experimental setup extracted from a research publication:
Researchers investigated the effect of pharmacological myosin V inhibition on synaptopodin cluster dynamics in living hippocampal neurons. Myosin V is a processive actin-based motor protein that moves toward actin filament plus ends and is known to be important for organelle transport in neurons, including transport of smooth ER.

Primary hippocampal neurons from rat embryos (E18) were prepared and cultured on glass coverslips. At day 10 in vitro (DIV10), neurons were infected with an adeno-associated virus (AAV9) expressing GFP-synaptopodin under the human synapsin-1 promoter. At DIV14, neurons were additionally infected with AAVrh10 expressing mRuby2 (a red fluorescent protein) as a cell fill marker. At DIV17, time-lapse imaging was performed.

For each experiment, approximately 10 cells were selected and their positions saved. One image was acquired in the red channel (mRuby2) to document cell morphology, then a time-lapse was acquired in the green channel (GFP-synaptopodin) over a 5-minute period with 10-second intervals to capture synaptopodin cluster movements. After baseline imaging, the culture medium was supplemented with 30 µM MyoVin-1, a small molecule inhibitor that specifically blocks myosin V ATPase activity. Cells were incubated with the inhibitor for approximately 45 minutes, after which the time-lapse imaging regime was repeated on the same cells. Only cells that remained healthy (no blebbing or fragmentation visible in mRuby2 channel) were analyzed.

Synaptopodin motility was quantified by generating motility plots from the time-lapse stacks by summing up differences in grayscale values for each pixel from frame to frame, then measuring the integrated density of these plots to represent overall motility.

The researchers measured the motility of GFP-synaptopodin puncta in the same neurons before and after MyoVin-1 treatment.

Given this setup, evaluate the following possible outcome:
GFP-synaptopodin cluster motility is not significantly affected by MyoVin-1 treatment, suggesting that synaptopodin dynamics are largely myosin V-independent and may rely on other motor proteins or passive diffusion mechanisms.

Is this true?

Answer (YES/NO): NO